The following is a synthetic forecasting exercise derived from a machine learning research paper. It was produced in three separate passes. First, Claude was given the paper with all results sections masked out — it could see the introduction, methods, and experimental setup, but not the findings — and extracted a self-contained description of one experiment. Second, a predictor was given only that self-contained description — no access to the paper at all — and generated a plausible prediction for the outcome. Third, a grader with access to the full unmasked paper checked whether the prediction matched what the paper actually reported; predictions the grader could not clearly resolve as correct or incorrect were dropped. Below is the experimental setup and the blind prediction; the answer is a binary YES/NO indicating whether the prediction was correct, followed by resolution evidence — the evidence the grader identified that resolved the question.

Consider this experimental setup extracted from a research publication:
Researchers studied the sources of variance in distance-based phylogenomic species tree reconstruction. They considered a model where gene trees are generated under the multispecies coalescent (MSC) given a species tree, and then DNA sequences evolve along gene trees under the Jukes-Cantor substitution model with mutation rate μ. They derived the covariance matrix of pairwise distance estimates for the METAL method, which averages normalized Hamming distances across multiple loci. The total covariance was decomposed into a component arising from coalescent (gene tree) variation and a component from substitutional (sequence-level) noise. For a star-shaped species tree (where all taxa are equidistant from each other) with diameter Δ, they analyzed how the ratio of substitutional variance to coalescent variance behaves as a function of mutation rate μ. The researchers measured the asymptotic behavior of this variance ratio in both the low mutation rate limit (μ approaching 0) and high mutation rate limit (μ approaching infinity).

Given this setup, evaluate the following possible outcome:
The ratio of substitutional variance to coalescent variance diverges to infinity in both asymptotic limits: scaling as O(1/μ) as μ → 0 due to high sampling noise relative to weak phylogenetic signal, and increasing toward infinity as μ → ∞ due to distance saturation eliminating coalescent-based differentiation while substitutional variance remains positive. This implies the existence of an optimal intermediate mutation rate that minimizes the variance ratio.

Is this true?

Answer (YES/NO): YES